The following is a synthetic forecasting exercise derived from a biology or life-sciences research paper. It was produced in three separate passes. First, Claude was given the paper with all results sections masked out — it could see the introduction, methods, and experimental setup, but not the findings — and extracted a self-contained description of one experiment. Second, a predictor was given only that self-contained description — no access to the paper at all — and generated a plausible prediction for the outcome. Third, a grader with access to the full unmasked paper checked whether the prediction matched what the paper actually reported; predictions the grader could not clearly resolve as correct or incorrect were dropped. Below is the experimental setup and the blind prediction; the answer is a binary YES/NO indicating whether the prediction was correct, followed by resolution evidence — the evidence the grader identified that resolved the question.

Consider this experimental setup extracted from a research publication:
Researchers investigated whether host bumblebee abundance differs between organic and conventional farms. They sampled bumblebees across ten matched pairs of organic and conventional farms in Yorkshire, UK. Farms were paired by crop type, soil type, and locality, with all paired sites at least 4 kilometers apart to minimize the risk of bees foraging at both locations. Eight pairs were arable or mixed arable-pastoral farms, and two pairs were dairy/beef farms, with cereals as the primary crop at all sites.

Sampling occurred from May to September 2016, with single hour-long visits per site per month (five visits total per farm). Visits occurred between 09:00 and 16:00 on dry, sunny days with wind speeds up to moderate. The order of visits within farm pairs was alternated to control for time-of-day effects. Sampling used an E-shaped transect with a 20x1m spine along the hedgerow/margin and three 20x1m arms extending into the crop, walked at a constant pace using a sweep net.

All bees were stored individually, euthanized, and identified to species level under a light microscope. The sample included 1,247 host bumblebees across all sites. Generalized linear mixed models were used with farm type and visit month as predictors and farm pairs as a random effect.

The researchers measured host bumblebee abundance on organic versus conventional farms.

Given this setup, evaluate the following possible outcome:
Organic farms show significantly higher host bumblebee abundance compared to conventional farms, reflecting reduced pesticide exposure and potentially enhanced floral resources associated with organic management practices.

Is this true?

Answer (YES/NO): YES